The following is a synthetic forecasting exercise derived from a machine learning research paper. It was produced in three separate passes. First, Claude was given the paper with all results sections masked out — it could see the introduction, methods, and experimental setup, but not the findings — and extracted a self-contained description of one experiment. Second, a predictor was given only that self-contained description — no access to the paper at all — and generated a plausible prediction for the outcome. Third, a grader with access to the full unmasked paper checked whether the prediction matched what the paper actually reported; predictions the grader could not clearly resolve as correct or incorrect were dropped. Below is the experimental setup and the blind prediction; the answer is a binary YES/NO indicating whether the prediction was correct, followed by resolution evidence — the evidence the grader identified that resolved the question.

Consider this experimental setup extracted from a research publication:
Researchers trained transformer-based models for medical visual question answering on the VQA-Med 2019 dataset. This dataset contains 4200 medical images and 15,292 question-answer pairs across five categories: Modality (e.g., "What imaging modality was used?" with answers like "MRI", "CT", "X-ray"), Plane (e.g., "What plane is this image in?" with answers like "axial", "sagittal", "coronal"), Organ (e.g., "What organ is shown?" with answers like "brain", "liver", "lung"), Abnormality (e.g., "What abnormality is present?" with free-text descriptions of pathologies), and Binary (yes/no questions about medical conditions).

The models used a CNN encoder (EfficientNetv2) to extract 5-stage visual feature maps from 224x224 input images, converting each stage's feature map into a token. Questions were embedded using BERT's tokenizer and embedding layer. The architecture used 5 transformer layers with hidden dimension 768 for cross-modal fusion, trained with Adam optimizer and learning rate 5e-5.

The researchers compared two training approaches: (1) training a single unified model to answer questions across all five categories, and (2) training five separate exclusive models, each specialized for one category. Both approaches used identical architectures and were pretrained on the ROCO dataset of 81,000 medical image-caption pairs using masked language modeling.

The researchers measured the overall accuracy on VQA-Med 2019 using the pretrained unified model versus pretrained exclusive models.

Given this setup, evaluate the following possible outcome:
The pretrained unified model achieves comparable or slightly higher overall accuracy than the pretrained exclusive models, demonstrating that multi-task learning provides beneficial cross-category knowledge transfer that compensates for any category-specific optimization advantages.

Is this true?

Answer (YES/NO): NO